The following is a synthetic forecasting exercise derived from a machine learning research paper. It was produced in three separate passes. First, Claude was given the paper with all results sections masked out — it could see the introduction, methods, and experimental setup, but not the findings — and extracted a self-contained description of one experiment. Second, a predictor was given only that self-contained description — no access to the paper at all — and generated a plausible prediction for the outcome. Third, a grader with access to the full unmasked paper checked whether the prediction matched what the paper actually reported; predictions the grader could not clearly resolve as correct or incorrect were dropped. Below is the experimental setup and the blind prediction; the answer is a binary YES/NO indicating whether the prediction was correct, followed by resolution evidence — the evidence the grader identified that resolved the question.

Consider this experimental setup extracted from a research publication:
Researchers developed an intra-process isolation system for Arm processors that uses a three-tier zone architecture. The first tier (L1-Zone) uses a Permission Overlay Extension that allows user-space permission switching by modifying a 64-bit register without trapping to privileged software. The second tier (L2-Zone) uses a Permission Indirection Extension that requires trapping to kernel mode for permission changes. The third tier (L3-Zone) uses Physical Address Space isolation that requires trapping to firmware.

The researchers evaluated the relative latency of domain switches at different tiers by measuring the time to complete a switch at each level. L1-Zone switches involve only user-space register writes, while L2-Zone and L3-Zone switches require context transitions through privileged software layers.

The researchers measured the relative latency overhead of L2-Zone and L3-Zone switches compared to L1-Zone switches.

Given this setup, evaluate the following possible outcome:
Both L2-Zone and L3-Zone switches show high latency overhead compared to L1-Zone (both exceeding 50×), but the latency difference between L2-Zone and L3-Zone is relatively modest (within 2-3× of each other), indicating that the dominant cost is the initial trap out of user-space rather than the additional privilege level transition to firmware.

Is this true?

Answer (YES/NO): YES